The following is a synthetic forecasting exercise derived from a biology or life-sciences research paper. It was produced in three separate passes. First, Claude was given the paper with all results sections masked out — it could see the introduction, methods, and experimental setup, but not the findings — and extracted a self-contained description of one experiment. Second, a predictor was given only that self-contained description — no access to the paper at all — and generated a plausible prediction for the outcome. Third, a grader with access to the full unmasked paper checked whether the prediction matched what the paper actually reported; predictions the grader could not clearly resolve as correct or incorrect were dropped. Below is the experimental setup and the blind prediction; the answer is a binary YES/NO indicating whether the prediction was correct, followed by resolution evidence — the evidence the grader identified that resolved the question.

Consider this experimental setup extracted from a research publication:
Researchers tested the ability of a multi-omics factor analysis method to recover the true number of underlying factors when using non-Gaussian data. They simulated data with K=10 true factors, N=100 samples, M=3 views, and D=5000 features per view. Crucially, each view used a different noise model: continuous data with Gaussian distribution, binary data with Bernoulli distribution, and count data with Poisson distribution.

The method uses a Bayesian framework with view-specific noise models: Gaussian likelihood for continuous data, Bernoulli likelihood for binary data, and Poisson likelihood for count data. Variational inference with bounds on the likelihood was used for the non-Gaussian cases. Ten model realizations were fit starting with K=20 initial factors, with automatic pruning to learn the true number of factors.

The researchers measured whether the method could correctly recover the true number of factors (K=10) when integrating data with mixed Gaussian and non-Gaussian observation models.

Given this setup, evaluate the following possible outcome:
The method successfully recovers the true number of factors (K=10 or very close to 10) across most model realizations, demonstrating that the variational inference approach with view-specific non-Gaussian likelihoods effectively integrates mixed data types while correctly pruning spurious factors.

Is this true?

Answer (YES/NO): YES